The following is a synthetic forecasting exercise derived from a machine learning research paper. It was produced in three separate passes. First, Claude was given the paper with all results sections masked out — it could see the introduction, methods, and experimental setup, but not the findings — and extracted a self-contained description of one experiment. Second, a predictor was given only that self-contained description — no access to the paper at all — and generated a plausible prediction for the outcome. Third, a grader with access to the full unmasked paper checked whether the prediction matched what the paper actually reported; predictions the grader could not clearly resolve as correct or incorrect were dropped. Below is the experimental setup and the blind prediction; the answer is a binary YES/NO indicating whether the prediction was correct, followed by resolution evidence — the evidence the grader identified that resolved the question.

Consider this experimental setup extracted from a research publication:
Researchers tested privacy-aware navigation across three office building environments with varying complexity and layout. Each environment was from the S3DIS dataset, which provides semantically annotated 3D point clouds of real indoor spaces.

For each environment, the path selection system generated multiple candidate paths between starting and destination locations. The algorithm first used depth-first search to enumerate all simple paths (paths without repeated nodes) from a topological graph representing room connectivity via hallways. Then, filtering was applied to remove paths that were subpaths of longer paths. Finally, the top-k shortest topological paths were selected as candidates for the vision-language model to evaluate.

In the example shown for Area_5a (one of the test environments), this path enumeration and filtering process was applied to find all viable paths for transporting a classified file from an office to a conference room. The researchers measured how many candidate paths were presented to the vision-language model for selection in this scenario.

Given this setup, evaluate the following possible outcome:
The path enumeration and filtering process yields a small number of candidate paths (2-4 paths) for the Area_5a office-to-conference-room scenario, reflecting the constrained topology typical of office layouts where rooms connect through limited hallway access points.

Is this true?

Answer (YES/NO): NO